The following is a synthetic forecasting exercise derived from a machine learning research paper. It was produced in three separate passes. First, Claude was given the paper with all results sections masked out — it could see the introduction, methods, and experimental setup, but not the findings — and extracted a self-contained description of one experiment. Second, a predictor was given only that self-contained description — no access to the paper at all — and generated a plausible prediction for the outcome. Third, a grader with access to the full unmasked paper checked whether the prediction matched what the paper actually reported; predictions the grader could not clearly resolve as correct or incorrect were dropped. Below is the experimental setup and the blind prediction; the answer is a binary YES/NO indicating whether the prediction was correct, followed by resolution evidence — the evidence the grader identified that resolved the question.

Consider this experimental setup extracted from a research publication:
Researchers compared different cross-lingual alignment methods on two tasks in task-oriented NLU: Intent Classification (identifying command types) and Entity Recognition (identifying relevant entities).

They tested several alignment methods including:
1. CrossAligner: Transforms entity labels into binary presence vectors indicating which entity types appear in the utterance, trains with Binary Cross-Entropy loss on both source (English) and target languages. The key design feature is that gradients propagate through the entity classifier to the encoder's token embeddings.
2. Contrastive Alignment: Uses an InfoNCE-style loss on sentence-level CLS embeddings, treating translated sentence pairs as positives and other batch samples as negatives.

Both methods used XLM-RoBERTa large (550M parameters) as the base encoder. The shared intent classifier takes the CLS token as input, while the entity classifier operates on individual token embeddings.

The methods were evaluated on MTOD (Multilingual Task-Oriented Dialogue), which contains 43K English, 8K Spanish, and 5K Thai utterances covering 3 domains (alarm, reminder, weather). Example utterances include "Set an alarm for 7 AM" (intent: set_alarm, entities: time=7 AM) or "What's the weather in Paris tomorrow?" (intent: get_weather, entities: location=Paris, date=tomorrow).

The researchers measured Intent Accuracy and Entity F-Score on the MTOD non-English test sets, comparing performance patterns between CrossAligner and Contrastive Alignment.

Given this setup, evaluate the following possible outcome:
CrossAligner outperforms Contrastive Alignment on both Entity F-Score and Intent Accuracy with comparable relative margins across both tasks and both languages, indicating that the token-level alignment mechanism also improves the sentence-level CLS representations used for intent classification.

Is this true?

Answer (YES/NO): NO